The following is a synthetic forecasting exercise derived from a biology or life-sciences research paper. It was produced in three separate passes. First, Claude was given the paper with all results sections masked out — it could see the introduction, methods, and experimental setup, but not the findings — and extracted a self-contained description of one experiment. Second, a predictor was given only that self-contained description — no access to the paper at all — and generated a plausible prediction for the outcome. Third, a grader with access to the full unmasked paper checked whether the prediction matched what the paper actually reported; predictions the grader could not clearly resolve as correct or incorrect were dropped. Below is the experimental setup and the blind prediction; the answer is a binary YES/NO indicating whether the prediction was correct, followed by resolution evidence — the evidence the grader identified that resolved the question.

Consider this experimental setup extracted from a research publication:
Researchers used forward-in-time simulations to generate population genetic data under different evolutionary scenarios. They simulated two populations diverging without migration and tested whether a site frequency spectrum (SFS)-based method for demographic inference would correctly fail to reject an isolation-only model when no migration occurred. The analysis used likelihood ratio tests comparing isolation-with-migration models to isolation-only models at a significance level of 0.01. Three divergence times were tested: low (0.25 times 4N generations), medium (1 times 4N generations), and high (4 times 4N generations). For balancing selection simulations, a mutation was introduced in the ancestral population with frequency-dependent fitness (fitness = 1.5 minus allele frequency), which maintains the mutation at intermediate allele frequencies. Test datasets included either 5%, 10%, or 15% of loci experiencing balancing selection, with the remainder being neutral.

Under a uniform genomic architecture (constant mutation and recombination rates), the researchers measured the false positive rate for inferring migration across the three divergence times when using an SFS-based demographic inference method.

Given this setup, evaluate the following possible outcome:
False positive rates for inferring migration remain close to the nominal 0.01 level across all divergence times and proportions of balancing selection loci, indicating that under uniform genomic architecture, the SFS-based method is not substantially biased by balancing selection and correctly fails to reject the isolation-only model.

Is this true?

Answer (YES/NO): NO